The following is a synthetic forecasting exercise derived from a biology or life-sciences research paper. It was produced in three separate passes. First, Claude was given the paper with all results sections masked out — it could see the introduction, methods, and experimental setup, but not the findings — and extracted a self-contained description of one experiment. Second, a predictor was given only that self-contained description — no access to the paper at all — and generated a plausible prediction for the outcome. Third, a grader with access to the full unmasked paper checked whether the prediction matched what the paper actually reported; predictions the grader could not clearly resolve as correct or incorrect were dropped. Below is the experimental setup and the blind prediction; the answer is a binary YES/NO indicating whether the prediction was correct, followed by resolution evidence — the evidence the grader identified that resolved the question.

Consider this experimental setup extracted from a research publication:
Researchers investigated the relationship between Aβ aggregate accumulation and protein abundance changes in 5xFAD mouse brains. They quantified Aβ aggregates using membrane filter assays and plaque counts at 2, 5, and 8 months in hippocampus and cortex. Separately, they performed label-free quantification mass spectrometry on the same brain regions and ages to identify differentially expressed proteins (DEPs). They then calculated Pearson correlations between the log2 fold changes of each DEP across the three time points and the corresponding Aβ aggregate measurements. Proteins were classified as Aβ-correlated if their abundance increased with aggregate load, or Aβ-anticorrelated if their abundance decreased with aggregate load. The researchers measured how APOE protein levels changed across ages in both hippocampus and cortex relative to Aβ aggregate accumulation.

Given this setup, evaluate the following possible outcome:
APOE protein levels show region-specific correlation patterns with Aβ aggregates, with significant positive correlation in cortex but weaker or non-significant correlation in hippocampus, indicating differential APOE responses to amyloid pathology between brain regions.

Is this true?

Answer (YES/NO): NO